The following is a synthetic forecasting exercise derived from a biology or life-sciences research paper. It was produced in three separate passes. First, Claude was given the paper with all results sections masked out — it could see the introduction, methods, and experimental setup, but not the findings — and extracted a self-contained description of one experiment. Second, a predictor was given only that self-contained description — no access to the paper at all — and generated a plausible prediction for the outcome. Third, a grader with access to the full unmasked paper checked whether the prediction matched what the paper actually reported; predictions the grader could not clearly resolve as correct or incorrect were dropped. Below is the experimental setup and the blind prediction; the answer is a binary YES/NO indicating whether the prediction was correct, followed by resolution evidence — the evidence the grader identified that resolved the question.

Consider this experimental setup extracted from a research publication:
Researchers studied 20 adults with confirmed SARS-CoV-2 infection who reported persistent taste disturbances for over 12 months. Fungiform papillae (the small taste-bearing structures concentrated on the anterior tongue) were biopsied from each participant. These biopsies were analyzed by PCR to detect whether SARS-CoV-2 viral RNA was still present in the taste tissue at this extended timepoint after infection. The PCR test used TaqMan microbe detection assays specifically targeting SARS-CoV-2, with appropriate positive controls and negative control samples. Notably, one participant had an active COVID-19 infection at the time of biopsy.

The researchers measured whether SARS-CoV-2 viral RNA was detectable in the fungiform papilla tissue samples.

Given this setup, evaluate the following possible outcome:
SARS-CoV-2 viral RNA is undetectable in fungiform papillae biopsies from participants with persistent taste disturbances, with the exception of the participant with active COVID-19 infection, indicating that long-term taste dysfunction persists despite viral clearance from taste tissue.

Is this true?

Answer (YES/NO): NO